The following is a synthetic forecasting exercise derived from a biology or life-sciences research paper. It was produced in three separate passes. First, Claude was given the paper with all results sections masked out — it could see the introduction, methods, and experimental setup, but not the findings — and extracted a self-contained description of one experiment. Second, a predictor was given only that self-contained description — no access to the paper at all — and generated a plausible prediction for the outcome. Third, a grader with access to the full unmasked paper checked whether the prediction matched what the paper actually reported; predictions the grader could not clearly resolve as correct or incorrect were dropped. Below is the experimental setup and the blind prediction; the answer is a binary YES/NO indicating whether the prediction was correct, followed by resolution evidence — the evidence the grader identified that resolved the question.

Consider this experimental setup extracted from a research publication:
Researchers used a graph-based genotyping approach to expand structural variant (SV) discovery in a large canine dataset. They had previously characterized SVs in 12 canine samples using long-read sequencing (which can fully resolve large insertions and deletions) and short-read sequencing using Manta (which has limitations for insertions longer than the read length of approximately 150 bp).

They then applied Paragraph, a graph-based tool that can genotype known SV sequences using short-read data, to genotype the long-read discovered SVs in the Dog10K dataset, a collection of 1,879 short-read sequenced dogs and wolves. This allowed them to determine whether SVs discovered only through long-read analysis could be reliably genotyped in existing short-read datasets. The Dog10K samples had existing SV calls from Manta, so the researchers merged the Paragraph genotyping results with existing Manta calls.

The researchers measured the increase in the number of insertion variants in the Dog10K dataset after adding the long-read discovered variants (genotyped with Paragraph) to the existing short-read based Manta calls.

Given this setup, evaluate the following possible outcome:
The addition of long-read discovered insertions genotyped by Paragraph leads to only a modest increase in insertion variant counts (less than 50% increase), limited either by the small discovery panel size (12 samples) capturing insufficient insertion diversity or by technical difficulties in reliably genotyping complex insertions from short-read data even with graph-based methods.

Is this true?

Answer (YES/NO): NO